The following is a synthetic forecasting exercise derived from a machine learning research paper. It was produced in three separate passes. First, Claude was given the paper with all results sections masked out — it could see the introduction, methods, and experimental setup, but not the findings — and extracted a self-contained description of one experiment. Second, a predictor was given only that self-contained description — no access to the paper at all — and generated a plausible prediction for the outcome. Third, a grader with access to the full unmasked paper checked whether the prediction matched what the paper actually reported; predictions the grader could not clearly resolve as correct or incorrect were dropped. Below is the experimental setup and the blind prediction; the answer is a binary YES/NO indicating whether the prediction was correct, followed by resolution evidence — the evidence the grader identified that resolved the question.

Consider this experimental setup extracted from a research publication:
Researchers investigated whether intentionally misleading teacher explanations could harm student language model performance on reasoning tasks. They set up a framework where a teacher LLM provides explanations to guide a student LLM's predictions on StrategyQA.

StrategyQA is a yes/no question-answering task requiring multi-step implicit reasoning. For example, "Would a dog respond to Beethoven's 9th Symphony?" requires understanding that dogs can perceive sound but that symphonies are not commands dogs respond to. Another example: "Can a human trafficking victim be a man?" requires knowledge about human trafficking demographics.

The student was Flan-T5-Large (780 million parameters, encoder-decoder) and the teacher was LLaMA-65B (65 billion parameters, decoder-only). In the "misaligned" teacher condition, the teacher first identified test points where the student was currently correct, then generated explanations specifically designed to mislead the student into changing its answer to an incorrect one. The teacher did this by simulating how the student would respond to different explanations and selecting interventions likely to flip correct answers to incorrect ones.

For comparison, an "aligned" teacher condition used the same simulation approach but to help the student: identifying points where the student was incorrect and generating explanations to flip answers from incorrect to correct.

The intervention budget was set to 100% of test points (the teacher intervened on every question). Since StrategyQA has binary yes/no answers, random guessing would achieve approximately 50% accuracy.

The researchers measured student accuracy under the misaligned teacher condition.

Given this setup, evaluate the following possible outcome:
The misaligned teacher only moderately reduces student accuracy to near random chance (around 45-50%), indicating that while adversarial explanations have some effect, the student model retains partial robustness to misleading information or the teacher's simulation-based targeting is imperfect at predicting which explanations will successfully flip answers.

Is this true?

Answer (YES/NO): NO